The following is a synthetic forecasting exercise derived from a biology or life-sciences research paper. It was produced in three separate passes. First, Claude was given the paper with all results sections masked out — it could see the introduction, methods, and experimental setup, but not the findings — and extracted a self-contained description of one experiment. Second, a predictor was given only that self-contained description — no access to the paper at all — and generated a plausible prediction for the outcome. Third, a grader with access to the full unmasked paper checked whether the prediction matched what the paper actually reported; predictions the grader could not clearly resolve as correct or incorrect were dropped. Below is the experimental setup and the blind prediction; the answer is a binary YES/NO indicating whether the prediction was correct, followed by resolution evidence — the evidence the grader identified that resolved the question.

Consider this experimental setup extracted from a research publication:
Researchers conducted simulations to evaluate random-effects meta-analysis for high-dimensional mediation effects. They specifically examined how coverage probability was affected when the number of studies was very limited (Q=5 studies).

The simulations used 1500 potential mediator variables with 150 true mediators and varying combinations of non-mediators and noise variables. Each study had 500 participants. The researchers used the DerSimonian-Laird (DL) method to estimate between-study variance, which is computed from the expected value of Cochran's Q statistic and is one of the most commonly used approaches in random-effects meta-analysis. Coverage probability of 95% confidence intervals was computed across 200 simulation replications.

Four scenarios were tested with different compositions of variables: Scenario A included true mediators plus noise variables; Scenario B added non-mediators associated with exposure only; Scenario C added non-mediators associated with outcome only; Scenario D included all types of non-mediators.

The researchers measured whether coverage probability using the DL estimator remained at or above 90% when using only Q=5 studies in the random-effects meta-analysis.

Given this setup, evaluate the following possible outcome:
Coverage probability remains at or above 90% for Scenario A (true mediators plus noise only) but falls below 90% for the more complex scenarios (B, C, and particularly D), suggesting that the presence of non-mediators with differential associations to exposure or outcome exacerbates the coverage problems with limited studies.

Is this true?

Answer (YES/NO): NO